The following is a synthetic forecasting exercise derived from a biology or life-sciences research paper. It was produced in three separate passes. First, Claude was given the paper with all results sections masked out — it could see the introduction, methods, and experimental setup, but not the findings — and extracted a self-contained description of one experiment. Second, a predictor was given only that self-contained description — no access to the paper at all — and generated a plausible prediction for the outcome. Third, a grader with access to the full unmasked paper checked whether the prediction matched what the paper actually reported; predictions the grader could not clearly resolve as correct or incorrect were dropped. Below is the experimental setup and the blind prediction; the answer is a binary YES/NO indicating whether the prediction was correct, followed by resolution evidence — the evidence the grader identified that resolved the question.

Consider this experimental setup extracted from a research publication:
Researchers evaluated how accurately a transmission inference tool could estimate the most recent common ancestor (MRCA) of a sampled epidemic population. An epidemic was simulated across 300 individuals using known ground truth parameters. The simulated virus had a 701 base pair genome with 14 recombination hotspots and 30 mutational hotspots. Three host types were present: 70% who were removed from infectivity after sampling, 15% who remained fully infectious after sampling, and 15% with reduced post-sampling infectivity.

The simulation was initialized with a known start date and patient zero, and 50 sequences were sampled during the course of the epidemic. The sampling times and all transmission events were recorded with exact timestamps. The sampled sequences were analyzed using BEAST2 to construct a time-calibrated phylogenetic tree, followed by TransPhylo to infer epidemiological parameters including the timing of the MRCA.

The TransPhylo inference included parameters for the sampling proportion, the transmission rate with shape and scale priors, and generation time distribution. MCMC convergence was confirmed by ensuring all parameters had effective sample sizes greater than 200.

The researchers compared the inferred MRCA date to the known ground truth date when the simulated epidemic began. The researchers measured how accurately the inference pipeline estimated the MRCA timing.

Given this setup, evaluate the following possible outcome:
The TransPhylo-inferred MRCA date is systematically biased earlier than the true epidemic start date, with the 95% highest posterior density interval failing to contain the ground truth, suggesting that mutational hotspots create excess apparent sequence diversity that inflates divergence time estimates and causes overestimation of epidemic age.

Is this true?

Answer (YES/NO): YES